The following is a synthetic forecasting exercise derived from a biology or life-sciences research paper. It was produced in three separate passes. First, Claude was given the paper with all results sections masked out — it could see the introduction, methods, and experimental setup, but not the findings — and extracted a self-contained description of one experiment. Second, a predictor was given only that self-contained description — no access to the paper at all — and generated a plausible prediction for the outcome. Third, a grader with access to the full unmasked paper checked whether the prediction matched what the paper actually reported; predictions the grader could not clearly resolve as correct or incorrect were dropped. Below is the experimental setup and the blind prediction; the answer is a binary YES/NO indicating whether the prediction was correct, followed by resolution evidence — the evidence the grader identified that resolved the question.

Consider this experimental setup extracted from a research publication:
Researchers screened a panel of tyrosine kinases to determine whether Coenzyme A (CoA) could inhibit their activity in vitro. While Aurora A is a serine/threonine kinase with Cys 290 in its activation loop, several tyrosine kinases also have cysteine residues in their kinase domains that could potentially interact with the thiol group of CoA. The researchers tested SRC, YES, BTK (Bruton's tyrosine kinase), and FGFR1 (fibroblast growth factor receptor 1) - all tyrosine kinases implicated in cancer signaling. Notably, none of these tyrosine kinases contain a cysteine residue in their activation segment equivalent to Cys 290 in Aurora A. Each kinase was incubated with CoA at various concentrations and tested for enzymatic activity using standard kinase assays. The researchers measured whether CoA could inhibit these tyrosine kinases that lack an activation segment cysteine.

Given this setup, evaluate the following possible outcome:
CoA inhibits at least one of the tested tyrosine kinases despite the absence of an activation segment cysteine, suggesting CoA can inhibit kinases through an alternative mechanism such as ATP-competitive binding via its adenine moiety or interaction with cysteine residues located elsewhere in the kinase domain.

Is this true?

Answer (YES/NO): YES